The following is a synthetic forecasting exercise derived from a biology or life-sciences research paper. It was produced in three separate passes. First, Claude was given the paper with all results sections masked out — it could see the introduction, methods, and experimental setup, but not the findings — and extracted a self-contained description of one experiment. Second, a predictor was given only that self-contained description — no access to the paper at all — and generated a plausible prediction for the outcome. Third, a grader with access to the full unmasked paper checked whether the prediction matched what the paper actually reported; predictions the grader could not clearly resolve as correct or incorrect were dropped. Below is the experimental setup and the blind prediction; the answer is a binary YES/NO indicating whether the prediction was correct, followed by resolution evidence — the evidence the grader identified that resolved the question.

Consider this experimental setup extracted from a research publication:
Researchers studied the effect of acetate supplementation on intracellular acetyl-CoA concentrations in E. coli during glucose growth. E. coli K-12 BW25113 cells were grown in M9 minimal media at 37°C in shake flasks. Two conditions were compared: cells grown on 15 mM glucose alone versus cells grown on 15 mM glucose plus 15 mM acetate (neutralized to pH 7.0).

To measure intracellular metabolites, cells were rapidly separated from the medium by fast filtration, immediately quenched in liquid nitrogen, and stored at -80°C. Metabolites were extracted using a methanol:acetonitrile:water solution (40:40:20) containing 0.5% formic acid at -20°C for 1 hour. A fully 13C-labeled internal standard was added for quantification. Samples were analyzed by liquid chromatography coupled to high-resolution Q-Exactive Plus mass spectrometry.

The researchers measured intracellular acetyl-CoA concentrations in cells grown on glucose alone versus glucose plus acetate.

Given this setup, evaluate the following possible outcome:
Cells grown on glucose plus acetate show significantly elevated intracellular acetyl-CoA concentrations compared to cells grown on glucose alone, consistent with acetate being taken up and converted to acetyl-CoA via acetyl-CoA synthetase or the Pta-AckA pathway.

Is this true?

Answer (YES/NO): YES